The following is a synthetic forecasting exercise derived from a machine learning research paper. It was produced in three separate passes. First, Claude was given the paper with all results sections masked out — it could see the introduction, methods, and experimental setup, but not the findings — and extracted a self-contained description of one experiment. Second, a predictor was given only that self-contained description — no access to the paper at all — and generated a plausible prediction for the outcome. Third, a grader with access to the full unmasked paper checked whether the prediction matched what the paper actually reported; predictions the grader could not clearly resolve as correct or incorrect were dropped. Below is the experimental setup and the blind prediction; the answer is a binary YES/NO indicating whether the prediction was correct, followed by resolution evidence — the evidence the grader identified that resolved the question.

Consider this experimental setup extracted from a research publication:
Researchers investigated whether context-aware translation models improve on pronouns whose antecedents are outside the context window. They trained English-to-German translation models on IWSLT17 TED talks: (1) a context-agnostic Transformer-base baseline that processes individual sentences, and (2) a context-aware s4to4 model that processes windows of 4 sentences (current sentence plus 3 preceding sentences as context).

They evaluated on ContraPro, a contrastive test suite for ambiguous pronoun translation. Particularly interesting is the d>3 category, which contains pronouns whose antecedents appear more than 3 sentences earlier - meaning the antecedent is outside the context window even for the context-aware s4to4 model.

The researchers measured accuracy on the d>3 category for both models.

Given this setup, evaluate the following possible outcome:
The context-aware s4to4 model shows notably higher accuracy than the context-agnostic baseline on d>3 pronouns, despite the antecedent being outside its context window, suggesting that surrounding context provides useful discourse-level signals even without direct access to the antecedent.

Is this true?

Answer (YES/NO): YES